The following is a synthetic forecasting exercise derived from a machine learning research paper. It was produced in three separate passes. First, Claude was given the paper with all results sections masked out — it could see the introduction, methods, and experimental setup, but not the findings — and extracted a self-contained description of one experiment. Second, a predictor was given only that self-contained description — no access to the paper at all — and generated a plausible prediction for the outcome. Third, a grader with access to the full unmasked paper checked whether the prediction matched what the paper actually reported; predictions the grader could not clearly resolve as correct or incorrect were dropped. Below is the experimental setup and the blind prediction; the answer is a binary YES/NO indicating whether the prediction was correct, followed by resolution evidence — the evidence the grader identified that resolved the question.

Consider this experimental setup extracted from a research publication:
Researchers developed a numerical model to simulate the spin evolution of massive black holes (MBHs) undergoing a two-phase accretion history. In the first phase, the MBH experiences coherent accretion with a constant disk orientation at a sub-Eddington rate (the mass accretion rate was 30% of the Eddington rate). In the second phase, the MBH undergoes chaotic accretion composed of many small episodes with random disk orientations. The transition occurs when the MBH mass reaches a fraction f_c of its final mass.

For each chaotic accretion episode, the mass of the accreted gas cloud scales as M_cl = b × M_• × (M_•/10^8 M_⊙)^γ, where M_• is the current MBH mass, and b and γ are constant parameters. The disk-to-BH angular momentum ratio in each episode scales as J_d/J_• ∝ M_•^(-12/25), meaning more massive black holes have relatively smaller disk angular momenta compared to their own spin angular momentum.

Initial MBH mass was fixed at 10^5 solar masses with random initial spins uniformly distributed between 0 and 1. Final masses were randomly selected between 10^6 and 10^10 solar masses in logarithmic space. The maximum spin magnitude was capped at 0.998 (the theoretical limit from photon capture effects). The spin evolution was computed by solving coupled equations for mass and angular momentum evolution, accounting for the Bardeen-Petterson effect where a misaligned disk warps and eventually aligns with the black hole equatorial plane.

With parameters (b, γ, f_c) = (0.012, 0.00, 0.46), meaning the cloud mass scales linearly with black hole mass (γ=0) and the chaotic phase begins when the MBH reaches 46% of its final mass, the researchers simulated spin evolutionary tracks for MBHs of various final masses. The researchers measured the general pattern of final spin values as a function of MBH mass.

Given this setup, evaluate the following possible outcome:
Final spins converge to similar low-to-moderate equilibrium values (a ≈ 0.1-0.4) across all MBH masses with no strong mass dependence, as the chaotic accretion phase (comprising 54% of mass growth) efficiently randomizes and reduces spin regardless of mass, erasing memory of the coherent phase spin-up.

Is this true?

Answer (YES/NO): NO